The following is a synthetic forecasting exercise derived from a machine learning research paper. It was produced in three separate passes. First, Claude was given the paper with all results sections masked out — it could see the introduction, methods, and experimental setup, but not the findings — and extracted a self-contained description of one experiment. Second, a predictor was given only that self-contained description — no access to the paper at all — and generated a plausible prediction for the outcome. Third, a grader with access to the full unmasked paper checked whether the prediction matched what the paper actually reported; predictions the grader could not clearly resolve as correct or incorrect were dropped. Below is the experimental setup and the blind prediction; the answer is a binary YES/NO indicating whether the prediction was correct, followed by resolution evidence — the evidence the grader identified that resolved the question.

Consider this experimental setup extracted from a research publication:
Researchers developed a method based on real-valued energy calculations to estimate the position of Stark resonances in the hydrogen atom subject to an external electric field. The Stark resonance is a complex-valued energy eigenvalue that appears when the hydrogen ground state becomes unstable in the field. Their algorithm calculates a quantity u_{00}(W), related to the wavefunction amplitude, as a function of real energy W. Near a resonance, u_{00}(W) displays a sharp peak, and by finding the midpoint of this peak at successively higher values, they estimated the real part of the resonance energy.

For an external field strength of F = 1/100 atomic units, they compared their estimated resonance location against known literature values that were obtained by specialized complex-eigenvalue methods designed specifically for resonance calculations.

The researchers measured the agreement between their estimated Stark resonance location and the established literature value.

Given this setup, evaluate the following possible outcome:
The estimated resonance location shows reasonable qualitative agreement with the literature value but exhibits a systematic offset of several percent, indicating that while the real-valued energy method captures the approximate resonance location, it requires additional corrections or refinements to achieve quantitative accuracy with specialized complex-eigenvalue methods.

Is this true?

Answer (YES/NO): NO